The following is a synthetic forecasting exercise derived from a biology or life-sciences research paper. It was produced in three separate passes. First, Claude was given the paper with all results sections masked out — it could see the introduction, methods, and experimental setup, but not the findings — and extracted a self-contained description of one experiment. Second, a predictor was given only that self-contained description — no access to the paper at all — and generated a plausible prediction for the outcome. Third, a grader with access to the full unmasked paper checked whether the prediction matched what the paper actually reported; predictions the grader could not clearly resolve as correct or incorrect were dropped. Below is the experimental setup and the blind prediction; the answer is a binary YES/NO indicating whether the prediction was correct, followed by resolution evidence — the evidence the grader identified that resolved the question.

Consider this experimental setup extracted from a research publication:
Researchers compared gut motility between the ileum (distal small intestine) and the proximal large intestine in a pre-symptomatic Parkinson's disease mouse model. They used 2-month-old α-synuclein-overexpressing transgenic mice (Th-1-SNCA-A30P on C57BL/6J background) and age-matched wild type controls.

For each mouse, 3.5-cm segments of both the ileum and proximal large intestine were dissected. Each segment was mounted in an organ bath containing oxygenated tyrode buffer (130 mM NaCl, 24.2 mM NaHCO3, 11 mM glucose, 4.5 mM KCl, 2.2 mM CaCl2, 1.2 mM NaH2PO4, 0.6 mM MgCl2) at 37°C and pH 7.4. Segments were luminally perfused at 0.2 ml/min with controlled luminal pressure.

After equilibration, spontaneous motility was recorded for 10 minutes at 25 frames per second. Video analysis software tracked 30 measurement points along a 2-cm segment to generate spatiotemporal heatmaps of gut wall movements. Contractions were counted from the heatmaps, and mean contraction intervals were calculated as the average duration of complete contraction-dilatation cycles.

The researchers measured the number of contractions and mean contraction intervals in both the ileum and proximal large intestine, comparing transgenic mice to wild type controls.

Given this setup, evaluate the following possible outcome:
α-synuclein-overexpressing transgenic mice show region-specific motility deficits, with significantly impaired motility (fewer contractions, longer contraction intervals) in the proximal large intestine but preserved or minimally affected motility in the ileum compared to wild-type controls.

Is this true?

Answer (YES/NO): NO